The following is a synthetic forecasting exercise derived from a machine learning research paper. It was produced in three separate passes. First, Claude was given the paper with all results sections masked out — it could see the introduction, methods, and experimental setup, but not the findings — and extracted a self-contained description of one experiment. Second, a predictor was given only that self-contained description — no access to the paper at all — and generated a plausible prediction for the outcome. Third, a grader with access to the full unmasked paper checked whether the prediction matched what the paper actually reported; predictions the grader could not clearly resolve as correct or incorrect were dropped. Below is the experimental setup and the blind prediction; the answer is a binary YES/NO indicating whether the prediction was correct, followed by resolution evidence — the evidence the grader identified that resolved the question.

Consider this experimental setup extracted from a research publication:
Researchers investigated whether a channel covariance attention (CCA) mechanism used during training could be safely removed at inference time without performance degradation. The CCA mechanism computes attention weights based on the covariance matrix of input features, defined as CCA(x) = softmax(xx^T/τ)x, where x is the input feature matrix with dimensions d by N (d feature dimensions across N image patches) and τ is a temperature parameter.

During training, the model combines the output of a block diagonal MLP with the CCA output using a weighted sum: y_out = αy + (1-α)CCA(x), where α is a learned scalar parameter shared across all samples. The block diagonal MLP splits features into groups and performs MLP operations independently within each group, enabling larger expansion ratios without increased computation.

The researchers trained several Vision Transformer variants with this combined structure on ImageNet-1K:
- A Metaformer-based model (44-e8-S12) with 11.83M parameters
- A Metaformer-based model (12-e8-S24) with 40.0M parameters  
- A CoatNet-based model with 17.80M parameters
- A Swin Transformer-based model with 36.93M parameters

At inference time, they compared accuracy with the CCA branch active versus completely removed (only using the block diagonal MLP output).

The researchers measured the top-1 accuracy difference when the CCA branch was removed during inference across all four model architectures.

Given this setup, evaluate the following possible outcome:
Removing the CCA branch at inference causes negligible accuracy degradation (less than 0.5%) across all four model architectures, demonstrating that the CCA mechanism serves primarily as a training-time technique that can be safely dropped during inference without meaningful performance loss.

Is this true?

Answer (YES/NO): YES